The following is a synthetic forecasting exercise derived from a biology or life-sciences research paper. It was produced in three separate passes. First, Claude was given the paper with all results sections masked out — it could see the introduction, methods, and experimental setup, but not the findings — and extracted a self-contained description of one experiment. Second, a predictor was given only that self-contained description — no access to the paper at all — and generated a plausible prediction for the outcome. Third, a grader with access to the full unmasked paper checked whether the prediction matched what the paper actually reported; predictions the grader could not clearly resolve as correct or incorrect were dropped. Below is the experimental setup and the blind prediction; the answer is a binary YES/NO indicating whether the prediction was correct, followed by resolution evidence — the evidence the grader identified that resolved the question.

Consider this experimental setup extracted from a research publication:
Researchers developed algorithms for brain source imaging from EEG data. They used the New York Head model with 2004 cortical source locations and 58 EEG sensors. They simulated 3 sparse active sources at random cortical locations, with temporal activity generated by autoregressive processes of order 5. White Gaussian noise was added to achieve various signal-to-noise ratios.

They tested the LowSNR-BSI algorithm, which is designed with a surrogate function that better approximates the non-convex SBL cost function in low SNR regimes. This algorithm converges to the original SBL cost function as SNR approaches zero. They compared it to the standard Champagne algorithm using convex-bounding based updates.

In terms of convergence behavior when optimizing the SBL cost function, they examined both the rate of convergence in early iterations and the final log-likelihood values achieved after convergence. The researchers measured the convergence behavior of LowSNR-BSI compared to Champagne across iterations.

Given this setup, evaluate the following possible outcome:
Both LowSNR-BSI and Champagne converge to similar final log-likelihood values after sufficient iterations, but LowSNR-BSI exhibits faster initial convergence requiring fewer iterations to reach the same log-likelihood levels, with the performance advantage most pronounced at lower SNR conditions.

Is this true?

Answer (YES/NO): NO